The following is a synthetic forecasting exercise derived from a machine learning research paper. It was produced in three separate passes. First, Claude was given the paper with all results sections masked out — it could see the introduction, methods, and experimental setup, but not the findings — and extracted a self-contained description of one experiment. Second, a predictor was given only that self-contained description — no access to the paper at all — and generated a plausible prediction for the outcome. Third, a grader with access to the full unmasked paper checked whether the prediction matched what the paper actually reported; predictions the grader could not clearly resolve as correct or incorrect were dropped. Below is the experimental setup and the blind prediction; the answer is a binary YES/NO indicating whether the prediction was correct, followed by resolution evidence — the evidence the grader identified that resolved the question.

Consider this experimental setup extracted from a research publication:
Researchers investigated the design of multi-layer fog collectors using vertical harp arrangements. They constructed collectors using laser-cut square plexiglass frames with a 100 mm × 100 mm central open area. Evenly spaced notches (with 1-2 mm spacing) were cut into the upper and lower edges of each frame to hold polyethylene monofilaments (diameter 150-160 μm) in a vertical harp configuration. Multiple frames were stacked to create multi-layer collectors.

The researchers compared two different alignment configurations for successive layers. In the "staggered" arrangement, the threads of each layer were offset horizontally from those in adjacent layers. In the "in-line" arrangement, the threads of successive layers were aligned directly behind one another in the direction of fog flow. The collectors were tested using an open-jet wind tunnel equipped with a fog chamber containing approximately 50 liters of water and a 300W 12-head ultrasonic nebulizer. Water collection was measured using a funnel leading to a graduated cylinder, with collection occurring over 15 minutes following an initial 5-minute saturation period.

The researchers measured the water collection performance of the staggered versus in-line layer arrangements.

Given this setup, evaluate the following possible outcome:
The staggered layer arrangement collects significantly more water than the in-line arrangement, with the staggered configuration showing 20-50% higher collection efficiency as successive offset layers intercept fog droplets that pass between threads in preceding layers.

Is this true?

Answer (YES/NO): NO